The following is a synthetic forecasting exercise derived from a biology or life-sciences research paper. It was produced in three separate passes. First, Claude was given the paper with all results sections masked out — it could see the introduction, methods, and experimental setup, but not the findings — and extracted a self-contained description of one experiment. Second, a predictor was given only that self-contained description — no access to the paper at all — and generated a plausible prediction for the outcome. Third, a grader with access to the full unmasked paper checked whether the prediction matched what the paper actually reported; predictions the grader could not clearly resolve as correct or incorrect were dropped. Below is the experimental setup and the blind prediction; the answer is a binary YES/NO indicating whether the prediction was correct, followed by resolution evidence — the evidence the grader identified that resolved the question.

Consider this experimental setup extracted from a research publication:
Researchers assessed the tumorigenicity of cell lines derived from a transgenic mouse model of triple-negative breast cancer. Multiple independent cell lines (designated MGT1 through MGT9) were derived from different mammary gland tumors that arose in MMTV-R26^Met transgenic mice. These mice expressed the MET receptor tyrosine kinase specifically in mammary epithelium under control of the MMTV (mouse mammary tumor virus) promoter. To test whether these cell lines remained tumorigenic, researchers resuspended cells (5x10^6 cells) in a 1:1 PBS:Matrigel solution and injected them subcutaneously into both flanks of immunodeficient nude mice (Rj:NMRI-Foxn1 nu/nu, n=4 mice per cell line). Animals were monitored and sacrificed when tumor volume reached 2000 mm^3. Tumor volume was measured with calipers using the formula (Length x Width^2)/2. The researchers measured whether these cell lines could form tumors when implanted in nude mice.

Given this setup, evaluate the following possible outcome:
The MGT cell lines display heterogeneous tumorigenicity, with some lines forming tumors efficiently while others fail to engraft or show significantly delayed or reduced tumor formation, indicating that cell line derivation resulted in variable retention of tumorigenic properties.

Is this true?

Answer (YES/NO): YES